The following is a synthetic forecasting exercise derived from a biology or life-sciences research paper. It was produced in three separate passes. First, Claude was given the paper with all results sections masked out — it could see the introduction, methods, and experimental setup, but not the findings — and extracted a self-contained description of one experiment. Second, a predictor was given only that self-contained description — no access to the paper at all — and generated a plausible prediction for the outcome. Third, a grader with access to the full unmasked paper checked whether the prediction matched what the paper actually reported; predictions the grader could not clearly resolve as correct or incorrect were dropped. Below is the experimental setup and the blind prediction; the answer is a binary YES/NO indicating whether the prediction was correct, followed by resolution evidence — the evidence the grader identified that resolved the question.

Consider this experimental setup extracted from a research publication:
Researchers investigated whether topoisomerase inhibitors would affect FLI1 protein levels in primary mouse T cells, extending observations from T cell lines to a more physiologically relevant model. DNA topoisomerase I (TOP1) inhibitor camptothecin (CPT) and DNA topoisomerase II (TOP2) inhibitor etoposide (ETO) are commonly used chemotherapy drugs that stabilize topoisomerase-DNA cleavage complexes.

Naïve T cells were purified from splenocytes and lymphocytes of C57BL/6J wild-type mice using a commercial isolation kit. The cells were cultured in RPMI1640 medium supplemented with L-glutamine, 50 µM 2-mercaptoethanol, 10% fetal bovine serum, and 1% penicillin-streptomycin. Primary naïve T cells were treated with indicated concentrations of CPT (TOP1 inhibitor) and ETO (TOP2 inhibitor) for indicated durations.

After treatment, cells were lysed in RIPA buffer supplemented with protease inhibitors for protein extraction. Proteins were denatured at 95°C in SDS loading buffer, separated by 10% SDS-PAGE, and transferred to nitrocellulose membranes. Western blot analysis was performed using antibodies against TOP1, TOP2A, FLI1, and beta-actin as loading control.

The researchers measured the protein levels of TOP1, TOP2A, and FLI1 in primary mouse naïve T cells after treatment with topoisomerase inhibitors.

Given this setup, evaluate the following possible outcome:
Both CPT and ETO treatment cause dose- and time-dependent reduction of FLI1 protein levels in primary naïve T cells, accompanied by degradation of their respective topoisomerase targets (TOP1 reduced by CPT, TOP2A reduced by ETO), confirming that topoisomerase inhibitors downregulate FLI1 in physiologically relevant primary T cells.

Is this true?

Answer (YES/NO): NO